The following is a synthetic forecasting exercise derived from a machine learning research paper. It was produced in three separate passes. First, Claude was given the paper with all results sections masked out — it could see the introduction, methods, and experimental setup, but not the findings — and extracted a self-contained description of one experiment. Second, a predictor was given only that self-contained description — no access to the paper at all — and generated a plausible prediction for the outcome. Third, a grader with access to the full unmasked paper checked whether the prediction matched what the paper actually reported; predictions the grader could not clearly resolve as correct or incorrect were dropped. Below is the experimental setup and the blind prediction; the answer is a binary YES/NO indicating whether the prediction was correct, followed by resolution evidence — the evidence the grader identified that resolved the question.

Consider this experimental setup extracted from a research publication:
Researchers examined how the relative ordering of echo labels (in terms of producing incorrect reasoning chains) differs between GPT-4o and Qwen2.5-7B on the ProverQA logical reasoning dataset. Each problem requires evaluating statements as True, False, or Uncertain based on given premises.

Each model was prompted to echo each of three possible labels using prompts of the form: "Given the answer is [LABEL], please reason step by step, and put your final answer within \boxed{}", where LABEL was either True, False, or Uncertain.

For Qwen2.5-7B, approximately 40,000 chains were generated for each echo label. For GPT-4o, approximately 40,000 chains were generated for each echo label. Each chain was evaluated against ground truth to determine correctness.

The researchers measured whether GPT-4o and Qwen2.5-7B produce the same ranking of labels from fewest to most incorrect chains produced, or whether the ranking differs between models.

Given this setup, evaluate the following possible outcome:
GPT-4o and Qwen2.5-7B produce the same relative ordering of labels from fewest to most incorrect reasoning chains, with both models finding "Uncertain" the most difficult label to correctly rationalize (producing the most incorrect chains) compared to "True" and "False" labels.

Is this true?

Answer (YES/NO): YES